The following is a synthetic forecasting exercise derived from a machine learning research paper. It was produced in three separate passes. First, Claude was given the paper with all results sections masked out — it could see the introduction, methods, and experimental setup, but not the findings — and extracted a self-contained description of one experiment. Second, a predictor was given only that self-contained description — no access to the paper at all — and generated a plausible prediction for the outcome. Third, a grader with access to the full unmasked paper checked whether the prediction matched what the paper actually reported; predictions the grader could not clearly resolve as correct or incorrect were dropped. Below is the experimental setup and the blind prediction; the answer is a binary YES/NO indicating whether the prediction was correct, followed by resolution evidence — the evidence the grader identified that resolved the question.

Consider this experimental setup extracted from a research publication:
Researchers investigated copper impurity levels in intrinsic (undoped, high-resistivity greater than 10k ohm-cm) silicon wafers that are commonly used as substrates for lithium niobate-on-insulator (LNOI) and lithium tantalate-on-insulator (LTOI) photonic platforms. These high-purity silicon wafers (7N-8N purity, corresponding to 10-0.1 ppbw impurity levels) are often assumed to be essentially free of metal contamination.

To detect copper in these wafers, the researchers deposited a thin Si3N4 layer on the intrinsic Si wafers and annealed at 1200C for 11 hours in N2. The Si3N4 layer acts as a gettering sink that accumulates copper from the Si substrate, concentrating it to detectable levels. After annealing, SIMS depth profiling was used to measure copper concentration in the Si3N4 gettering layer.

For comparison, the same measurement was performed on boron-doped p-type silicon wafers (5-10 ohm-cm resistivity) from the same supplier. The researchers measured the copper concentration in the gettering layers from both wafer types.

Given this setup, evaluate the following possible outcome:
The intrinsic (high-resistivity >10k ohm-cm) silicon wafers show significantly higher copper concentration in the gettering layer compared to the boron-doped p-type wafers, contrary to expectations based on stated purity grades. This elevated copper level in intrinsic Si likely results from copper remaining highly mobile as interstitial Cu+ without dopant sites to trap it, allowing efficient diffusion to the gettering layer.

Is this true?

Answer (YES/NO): NO